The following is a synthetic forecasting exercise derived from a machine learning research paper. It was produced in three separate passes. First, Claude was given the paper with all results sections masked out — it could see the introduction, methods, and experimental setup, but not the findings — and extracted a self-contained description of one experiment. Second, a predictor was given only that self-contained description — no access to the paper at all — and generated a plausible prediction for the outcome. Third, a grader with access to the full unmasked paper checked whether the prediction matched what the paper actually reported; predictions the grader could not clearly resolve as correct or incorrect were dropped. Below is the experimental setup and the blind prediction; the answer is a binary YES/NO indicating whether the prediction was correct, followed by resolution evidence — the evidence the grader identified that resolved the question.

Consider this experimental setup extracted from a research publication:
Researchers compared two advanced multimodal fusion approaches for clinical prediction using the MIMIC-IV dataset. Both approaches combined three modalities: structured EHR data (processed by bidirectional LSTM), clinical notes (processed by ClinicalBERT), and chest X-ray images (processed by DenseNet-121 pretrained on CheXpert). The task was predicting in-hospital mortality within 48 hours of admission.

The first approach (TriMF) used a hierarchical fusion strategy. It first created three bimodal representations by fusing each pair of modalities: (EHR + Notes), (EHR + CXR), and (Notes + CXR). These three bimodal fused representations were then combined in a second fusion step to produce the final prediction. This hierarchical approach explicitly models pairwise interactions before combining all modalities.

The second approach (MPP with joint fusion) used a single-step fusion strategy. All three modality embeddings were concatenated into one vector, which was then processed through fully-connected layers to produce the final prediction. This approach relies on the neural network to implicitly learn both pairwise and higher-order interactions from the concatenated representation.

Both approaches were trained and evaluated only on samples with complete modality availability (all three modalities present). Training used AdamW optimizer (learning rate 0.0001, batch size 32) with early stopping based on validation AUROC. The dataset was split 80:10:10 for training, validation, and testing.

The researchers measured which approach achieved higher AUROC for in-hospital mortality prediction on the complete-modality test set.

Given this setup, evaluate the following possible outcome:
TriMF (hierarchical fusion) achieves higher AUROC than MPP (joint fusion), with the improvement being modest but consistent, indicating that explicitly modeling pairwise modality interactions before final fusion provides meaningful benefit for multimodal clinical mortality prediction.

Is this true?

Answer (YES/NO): YES